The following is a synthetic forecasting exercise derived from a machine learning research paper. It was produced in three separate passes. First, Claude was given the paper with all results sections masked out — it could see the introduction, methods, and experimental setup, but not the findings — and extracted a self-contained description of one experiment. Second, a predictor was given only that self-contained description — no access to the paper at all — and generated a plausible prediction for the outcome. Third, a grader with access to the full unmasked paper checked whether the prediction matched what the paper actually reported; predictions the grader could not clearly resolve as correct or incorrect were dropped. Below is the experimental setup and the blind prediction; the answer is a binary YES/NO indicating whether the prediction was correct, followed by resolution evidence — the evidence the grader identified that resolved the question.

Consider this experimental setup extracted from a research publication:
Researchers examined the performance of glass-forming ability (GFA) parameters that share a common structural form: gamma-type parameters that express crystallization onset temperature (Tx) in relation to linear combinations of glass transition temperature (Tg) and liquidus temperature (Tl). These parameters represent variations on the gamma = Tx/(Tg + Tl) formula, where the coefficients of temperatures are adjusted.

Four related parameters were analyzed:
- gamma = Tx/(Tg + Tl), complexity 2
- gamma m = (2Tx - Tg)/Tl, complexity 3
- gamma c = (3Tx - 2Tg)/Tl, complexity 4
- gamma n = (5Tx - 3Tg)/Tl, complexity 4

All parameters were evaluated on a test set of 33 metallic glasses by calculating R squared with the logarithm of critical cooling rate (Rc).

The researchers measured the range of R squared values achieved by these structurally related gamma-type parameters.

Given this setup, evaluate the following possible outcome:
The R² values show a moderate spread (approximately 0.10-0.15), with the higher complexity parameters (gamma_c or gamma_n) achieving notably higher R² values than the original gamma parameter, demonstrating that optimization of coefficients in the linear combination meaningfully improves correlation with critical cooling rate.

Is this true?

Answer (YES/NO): NO